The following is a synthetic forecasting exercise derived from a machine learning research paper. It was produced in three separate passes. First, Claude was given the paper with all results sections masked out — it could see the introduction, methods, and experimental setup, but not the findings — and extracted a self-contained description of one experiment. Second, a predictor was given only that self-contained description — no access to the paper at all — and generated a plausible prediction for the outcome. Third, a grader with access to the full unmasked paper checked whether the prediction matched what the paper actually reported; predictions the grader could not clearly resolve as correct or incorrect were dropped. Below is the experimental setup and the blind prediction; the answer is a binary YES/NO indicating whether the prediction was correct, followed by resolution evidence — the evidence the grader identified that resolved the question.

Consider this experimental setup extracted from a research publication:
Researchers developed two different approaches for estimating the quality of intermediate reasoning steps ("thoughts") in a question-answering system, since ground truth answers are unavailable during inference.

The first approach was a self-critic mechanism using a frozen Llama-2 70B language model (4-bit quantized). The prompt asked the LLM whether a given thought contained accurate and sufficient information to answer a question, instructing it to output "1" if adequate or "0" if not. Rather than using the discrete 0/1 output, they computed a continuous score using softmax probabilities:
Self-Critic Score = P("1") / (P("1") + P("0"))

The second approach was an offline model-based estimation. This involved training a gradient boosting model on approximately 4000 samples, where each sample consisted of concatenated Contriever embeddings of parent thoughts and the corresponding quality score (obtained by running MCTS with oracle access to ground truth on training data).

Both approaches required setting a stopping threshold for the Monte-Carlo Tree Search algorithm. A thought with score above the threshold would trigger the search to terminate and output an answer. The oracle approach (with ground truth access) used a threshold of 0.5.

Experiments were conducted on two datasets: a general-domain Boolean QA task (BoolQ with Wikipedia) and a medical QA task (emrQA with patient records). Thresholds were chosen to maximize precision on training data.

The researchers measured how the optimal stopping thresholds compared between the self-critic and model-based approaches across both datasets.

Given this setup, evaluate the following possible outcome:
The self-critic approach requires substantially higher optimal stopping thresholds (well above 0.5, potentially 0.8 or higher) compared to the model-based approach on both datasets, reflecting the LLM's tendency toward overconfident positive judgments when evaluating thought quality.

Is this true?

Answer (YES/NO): NO